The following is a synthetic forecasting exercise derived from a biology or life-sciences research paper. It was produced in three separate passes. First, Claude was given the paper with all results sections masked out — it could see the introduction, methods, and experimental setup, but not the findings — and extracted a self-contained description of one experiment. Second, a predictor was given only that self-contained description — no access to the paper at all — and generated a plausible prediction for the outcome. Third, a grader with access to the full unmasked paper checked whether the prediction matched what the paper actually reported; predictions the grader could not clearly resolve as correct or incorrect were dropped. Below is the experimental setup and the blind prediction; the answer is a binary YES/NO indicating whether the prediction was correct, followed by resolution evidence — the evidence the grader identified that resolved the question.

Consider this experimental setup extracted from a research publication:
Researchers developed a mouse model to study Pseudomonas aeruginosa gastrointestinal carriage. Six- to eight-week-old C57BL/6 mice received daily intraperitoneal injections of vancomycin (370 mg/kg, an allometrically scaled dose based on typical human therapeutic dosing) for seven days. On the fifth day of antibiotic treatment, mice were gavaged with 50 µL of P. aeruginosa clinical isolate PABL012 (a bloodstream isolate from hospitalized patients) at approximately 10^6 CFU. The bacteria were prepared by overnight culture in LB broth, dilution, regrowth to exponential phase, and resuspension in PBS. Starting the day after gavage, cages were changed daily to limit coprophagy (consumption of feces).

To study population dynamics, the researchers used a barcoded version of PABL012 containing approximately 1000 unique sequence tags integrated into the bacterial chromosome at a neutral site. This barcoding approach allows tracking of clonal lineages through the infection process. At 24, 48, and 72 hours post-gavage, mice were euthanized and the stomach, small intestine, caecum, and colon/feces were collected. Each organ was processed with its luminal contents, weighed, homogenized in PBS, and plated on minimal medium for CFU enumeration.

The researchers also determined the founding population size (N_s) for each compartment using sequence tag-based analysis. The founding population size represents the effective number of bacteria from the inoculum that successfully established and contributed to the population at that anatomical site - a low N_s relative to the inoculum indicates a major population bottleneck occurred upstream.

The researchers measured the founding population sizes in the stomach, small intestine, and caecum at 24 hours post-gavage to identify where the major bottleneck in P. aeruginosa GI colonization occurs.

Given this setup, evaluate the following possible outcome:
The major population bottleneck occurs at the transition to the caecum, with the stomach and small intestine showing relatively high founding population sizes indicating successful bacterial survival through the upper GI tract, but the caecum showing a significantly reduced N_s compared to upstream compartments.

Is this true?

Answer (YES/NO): NO